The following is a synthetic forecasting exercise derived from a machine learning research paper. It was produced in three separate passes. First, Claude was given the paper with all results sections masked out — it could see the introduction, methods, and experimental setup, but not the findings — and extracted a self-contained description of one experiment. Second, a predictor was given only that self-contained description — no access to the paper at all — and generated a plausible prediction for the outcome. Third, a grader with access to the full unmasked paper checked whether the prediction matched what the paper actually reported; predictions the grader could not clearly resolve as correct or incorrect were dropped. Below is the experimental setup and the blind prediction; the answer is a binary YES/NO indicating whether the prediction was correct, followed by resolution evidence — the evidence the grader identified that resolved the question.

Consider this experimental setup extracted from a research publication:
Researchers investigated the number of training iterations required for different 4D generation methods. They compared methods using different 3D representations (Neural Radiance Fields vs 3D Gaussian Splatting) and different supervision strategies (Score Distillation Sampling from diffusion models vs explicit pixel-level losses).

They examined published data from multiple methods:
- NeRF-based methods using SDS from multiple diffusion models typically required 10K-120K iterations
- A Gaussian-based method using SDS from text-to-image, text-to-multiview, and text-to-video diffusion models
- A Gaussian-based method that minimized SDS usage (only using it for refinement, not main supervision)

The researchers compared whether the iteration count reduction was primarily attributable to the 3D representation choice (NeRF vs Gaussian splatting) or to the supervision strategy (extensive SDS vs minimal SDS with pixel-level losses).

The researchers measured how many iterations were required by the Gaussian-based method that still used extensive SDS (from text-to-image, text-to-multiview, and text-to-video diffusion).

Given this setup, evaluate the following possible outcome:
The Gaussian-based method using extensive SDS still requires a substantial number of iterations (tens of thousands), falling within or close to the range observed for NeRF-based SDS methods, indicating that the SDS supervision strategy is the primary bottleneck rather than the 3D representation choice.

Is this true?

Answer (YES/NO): YES